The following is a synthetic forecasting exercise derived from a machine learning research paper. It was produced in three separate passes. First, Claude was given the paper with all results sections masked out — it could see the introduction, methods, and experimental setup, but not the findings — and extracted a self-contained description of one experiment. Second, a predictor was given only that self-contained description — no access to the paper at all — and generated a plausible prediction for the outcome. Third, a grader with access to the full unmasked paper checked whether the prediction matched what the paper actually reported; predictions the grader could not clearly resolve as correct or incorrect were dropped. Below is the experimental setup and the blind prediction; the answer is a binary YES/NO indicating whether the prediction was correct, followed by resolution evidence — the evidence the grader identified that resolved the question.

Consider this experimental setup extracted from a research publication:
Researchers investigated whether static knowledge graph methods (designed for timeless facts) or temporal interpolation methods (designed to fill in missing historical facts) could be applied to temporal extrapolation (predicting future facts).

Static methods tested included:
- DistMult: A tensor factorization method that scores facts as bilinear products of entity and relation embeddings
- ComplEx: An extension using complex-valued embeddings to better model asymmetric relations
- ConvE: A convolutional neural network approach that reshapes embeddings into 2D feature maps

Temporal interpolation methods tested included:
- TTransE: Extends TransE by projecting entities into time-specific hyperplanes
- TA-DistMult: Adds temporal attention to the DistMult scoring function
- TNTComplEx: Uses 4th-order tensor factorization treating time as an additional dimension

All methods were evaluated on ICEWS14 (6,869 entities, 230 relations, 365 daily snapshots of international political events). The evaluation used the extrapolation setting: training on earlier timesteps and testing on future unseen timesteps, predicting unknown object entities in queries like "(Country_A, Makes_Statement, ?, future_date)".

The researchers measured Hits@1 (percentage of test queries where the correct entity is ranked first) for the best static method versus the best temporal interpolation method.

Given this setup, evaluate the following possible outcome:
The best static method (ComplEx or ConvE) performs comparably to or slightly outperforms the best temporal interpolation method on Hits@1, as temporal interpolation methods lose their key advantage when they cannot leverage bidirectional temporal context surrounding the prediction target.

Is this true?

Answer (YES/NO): YES